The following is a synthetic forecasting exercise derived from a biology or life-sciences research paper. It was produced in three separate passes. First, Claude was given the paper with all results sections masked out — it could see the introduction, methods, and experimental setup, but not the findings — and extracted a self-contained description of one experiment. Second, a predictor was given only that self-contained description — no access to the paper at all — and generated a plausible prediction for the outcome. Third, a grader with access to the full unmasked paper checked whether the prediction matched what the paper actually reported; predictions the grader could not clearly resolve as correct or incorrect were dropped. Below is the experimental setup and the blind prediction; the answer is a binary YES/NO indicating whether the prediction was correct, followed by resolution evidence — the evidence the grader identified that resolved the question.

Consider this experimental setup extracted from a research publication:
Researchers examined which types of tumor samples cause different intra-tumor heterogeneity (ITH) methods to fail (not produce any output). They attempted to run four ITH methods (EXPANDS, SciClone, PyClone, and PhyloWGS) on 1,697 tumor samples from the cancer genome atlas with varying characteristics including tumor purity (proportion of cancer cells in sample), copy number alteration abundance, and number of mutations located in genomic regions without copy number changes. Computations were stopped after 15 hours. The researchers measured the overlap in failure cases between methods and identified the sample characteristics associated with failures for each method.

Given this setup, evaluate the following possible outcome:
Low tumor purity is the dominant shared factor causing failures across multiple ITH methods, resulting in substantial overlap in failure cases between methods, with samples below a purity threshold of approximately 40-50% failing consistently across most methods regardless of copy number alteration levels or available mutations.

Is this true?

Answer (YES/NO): NO